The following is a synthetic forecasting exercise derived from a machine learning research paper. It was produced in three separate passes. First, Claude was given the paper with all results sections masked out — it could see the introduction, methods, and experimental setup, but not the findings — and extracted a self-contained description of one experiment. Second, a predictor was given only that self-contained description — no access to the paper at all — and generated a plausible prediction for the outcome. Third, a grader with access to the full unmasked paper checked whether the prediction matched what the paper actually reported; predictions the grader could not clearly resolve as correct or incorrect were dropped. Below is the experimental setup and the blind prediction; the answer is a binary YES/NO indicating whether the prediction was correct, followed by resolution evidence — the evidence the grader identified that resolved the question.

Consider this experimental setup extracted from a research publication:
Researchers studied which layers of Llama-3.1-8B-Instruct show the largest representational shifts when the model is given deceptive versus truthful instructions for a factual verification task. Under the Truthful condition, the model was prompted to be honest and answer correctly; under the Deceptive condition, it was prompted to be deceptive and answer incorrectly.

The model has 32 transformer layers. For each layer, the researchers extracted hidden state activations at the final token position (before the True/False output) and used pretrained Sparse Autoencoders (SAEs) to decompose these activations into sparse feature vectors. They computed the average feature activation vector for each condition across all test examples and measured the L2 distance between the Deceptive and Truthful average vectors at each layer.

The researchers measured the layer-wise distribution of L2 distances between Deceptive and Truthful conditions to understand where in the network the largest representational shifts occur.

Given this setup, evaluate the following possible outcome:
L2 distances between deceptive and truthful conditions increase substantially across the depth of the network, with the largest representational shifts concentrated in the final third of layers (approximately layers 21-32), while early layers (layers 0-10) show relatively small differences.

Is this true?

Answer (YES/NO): NO